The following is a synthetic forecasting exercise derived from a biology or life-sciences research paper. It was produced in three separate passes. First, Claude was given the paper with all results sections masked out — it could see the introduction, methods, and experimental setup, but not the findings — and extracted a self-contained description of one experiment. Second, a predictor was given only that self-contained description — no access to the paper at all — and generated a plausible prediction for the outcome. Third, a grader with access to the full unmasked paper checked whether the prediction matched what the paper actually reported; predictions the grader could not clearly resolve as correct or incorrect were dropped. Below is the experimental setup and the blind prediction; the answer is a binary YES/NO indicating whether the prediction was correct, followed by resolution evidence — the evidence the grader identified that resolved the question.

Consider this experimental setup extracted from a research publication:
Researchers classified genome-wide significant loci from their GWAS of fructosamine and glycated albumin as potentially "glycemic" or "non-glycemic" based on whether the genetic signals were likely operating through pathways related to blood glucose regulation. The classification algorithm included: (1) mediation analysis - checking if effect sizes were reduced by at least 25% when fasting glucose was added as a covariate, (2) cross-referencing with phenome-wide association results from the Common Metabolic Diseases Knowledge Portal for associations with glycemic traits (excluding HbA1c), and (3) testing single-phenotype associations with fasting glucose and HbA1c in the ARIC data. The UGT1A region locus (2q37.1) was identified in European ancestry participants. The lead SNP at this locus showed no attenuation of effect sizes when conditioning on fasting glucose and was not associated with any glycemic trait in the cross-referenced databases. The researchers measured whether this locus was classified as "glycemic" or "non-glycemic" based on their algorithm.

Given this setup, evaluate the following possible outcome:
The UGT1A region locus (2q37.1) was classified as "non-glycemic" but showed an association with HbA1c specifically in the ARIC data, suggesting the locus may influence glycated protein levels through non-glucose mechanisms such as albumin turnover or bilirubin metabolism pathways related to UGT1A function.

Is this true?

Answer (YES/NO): NO